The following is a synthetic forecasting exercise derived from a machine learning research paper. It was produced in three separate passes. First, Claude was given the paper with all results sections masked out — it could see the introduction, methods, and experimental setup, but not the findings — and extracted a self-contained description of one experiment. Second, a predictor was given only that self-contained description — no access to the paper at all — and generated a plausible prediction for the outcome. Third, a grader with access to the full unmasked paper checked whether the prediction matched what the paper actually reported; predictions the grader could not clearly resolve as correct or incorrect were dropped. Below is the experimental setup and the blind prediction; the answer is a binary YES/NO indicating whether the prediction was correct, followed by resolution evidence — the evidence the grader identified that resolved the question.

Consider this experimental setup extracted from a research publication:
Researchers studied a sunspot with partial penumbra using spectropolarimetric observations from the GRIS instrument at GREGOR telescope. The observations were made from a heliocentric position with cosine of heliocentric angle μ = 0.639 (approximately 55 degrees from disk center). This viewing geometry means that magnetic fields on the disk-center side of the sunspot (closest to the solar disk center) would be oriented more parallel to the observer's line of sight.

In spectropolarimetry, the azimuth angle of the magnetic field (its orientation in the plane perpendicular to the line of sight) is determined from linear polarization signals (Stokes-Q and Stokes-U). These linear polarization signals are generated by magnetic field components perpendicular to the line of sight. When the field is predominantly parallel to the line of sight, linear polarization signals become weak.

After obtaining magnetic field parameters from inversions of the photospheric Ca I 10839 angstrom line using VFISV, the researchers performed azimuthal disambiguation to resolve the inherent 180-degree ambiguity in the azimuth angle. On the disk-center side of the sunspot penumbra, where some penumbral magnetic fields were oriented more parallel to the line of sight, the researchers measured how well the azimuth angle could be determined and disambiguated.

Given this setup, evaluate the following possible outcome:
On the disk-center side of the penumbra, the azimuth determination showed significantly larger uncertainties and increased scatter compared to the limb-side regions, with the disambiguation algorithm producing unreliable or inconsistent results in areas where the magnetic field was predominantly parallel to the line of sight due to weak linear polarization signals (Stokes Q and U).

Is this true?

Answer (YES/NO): YES